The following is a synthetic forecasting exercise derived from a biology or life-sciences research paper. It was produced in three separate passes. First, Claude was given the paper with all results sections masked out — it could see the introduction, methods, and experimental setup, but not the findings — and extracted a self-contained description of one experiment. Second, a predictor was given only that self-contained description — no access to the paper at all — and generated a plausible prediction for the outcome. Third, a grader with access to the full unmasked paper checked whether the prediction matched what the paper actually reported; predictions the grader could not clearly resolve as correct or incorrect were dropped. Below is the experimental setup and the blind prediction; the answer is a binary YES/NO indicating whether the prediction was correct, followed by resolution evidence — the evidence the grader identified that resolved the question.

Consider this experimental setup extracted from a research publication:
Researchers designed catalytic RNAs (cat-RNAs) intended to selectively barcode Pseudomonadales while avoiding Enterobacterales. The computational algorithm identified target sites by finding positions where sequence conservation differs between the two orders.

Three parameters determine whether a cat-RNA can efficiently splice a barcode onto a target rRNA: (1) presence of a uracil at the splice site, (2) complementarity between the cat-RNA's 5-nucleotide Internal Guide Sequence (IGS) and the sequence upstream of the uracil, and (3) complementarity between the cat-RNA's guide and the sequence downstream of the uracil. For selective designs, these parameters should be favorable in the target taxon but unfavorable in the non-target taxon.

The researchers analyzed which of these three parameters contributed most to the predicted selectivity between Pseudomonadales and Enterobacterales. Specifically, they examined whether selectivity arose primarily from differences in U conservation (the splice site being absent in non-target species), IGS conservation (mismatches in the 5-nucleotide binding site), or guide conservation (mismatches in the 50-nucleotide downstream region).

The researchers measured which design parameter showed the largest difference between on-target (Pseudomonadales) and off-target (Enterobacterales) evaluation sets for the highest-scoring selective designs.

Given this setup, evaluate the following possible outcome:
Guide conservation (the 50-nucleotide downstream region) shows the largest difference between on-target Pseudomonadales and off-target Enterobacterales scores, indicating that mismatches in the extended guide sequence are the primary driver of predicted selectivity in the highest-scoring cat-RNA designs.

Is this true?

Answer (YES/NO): NO